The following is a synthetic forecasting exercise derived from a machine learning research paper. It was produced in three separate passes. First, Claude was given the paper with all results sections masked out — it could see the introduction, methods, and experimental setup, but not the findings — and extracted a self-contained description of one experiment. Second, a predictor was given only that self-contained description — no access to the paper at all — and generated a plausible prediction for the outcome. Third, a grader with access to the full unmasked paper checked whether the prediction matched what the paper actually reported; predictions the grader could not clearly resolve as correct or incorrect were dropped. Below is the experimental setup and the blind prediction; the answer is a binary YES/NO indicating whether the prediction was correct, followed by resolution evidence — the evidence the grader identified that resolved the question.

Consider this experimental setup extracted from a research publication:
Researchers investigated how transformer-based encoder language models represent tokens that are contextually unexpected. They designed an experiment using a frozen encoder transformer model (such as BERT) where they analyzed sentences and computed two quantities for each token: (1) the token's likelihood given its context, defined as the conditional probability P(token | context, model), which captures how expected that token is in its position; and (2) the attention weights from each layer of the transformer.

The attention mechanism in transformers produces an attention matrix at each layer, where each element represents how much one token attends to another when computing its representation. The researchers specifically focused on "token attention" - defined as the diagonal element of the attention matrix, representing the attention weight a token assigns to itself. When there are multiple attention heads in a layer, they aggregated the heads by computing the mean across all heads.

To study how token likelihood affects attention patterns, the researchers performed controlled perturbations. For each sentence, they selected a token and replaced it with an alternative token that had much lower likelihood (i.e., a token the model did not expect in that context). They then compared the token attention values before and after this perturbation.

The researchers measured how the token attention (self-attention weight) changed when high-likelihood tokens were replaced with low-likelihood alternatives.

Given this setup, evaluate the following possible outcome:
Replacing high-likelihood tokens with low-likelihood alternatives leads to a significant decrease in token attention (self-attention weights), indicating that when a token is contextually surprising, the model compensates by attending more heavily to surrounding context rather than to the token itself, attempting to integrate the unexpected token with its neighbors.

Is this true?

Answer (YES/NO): YES